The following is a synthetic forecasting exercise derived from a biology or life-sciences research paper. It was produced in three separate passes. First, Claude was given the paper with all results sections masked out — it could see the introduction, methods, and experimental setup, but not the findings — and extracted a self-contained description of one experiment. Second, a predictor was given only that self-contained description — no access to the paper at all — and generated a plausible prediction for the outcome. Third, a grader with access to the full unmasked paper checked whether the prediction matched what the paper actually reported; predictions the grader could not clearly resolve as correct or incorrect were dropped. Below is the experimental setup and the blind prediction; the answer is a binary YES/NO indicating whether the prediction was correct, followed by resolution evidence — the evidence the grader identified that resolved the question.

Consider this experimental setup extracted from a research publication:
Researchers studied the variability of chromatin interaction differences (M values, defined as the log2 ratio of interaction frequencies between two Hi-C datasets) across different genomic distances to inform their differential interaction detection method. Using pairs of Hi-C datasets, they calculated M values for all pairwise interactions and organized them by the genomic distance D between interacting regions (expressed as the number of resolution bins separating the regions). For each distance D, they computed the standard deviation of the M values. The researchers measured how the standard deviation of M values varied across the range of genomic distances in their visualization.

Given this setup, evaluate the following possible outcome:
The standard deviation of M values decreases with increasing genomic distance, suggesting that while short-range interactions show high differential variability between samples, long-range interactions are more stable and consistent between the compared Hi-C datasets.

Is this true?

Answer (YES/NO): NO